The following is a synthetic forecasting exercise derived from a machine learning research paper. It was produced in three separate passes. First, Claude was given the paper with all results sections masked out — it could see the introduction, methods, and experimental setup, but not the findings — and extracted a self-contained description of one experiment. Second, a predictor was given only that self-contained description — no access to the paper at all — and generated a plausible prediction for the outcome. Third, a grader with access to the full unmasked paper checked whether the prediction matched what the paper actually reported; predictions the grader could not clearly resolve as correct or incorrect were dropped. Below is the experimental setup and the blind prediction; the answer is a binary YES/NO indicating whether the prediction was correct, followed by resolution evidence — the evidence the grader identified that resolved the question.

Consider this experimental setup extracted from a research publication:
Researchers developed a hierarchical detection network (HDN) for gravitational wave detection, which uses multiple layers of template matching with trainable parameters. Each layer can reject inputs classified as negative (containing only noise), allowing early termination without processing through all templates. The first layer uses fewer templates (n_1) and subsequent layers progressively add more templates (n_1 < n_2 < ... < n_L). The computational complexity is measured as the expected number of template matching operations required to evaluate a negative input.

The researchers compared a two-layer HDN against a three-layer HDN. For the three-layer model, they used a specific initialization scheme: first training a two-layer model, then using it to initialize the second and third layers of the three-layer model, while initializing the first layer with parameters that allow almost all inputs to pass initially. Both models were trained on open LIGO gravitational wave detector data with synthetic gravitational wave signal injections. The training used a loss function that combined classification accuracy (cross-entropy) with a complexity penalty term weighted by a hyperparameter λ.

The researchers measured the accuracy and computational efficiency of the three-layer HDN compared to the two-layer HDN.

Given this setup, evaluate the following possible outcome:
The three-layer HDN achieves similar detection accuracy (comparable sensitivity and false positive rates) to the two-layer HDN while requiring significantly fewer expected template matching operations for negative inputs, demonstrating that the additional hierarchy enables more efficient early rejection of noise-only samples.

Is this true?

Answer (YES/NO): NO